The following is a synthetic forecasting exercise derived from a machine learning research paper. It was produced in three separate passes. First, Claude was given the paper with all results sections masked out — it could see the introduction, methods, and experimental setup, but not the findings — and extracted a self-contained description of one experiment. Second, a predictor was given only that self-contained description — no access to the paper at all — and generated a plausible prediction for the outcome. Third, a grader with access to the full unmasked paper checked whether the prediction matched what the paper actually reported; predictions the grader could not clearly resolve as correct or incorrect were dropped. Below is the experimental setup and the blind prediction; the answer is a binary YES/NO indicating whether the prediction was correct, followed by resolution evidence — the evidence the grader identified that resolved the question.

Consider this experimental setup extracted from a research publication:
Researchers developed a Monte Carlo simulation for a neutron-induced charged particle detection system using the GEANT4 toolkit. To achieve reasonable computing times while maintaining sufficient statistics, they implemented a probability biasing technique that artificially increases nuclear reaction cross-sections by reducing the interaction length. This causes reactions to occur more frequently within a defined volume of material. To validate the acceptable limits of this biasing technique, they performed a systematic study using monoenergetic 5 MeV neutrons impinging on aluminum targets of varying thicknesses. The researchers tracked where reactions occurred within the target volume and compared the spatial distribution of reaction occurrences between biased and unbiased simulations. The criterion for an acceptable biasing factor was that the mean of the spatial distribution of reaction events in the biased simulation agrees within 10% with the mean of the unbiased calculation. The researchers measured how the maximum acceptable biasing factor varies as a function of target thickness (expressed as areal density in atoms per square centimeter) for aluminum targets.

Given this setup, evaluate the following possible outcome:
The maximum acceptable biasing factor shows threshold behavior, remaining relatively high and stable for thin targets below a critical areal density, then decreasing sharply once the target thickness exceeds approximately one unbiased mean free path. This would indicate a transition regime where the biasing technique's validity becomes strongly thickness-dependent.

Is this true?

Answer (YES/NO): NO